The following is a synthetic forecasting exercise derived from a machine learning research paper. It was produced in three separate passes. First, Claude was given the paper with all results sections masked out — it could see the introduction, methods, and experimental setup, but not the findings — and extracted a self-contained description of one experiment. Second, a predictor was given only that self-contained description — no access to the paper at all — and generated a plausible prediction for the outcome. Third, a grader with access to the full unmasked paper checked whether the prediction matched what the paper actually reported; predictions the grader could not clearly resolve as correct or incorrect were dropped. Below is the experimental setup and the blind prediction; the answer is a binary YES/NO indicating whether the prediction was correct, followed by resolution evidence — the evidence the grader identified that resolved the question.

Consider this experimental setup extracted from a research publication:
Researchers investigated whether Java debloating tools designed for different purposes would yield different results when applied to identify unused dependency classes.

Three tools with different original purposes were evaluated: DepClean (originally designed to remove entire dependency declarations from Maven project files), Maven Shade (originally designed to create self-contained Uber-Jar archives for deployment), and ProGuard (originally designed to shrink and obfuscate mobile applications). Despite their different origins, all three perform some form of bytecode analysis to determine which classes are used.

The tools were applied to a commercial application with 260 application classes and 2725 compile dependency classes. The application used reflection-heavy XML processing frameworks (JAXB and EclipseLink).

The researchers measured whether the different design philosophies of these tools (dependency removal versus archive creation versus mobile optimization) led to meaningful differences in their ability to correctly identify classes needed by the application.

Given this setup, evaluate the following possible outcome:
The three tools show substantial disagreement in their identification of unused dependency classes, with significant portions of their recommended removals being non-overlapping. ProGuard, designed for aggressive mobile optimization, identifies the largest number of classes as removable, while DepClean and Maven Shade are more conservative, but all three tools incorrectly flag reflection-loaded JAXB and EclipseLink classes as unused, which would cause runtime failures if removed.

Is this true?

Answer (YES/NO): NO